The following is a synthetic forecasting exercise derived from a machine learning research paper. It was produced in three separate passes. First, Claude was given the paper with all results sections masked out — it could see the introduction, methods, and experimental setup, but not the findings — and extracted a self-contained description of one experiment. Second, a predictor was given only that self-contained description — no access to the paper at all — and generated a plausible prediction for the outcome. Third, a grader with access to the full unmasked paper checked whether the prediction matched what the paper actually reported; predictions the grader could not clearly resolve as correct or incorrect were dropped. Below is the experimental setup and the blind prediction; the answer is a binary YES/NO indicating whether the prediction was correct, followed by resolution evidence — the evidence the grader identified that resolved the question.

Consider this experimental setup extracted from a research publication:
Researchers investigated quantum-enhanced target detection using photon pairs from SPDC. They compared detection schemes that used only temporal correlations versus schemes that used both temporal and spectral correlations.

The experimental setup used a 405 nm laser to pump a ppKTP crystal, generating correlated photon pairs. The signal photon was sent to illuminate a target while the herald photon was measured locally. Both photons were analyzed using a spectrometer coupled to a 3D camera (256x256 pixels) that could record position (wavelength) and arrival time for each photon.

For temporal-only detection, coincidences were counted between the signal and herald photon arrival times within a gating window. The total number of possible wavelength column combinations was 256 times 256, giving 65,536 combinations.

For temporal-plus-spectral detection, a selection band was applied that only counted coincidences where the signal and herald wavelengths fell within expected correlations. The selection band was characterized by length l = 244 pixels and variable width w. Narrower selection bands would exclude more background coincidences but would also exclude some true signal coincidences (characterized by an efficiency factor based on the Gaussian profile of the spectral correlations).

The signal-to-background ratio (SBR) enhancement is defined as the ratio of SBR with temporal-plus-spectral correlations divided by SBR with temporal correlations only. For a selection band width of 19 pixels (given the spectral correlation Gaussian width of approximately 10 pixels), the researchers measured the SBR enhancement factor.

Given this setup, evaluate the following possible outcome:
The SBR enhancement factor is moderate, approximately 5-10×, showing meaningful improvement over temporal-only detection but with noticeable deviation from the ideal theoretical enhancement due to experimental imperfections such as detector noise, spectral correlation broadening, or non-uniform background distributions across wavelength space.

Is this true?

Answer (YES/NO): NO